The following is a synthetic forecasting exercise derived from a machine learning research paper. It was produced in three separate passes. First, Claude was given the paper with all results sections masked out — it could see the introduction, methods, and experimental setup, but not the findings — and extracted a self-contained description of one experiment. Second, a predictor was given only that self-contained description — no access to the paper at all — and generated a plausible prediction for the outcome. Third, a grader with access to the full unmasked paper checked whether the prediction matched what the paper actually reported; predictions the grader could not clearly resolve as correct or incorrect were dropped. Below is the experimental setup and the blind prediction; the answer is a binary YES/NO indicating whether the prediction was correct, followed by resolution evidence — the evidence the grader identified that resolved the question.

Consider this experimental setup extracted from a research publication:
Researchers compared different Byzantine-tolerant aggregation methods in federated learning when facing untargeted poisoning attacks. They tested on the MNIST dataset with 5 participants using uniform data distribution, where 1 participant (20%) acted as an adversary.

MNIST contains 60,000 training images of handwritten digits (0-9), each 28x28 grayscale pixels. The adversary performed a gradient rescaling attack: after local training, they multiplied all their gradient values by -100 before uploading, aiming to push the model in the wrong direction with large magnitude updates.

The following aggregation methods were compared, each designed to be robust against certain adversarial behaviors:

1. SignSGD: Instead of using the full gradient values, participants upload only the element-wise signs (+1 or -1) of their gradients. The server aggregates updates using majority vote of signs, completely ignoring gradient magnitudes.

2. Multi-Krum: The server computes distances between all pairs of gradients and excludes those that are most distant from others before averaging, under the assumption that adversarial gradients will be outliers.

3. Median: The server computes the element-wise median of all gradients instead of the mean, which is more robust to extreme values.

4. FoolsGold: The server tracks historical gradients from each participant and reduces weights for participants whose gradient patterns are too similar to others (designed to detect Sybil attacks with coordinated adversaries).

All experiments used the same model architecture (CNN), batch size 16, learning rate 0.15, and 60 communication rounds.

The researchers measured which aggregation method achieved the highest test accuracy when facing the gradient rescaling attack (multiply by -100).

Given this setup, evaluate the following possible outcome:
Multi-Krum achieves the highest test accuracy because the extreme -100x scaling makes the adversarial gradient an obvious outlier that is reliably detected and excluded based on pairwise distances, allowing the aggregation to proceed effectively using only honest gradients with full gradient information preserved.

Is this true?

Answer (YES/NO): NO